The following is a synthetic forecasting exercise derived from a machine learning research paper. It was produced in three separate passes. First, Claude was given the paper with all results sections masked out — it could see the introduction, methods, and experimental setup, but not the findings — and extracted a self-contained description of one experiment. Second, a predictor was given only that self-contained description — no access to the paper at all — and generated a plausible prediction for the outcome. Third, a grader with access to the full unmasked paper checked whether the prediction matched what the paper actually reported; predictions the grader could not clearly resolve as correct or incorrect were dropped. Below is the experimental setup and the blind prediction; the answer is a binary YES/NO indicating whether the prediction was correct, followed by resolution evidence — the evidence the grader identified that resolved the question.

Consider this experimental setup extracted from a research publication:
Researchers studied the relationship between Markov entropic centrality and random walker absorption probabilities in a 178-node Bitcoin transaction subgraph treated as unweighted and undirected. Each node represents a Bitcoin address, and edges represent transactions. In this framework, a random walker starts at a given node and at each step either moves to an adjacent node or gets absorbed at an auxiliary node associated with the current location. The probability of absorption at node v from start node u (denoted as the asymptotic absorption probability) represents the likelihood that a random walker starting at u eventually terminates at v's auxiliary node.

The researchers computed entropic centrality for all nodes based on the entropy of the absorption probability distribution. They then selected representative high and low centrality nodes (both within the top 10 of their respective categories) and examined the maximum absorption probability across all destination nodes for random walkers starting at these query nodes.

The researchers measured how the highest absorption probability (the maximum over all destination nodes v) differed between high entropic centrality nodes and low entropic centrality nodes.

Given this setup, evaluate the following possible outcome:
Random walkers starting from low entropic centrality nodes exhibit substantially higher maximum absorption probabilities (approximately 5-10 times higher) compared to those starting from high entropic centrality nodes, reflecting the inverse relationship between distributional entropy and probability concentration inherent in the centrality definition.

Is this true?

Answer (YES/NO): NO